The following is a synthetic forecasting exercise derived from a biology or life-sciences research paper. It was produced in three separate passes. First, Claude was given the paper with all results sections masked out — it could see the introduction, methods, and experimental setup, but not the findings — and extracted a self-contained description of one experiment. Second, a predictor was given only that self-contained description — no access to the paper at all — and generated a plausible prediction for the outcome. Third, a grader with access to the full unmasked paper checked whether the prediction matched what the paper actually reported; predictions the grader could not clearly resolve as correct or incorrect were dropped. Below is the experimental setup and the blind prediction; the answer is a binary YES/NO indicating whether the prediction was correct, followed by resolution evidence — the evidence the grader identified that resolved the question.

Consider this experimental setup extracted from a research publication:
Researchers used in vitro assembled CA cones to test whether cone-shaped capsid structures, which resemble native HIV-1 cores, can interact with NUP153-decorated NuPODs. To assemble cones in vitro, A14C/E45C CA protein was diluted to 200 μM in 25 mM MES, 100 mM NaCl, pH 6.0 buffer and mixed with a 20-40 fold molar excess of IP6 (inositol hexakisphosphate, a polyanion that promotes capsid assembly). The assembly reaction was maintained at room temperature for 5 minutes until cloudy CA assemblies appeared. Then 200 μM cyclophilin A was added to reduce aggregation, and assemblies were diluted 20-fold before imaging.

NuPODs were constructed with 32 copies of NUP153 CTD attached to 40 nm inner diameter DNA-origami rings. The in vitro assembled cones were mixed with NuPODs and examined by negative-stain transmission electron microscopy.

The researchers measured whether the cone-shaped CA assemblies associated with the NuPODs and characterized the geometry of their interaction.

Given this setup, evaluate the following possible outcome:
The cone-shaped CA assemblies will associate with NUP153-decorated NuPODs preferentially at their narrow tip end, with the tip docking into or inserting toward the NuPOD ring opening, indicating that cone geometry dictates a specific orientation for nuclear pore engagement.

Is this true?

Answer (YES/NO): NO